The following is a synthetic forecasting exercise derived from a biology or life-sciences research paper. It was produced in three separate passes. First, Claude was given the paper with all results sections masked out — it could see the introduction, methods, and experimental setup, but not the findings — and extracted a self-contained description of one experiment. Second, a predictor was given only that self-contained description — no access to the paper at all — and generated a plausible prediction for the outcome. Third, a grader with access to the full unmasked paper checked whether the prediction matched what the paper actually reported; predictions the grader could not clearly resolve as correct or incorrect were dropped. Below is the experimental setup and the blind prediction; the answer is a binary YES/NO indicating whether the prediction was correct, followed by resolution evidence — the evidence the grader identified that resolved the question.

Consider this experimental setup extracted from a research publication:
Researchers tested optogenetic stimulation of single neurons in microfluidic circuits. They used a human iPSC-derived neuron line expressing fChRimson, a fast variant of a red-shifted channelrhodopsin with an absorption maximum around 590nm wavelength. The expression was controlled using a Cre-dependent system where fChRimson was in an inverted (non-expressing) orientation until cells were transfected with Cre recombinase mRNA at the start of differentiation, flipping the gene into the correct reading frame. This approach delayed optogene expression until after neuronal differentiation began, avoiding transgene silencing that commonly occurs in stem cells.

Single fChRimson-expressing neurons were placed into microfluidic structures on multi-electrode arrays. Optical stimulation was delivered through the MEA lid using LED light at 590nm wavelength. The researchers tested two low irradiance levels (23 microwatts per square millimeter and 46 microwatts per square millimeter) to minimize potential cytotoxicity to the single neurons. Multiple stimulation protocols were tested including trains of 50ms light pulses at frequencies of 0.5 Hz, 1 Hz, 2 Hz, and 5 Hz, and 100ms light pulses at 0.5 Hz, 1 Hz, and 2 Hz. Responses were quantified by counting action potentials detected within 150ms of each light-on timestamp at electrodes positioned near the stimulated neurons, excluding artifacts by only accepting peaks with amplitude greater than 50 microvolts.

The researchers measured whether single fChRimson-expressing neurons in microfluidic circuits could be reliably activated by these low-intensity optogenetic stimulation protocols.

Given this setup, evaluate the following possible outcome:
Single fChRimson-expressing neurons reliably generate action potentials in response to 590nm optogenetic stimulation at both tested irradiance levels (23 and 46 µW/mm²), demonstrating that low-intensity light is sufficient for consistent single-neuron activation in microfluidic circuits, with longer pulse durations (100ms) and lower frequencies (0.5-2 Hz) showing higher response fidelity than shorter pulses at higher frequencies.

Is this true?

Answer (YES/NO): NO